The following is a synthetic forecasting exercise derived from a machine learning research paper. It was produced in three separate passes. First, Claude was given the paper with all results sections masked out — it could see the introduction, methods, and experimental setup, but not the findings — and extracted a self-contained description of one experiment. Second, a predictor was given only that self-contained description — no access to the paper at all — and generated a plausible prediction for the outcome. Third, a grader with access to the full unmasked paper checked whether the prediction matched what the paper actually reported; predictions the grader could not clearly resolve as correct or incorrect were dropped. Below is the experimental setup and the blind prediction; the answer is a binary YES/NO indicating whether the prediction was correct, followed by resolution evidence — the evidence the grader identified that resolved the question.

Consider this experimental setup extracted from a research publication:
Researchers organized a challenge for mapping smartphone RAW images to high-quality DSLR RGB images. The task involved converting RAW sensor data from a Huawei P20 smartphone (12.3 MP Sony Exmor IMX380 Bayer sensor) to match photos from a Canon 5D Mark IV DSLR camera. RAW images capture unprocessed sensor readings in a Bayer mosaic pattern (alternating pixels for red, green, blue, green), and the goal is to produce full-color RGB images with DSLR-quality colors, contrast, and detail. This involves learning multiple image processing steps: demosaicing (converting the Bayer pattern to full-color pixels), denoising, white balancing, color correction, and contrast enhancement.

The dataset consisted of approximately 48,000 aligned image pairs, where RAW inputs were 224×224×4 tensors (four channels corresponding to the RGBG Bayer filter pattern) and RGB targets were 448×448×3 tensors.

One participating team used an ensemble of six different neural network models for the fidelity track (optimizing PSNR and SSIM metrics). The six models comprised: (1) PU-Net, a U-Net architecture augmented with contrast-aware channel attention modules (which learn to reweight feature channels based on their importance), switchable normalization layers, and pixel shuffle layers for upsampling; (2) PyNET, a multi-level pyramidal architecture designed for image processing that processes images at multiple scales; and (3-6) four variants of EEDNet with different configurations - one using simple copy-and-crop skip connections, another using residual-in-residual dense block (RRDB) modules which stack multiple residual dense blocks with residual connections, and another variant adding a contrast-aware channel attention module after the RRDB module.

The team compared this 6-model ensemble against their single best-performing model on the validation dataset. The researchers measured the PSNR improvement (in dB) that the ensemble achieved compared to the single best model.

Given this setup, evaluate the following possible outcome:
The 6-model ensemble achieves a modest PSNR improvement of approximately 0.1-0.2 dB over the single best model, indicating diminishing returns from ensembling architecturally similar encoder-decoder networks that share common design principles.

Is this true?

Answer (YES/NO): NO